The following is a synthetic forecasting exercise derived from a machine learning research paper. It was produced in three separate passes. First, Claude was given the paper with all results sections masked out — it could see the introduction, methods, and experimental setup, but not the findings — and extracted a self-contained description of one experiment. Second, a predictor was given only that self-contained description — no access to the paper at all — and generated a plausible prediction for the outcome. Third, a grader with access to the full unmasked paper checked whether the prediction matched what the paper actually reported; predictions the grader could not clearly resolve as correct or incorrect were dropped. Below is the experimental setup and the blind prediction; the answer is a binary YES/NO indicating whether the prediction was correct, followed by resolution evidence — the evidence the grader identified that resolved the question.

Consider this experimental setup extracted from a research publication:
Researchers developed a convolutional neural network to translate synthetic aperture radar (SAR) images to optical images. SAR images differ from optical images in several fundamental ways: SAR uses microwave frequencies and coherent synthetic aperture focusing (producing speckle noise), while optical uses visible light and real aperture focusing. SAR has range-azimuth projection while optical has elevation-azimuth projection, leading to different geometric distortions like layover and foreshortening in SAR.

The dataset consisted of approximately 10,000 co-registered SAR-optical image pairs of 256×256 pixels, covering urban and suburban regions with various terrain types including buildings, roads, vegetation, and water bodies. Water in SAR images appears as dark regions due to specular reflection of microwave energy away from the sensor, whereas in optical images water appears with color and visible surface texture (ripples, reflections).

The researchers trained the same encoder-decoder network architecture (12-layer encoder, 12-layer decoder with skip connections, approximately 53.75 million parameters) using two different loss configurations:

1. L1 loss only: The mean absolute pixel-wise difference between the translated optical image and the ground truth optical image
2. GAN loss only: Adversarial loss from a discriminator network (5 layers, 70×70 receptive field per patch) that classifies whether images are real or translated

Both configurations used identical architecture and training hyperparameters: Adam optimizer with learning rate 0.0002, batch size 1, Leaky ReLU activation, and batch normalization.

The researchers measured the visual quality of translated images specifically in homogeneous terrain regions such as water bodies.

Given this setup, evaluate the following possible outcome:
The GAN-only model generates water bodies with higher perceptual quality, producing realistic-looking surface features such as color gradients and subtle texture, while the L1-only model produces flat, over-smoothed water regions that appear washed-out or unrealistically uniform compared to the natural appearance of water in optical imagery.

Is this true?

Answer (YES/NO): NO